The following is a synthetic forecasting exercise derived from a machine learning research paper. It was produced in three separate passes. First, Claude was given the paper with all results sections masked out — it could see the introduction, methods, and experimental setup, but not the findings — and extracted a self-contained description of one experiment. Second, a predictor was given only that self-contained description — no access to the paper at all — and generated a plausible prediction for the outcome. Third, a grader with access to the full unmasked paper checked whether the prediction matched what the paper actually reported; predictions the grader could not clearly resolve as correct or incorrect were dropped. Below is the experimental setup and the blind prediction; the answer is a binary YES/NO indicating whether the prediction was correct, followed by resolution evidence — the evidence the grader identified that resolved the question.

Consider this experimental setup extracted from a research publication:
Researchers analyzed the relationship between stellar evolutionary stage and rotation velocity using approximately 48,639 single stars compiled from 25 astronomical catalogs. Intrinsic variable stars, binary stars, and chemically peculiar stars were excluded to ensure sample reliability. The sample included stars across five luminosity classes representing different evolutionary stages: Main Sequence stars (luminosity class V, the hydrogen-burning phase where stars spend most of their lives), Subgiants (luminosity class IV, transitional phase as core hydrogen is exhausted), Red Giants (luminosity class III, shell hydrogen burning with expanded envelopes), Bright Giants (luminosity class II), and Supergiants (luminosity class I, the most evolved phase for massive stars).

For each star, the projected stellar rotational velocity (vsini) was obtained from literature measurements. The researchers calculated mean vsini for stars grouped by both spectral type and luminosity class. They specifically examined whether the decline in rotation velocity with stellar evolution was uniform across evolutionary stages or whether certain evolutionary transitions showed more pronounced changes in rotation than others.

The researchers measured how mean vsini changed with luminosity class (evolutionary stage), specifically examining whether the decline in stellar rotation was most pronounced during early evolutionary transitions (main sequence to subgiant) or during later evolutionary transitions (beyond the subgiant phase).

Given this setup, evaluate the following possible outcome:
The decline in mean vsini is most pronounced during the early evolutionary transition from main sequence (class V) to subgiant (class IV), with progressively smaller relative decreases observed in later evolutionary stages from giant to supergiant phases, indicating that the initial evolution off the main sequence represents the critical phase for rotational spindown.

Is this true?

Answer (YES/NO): NO